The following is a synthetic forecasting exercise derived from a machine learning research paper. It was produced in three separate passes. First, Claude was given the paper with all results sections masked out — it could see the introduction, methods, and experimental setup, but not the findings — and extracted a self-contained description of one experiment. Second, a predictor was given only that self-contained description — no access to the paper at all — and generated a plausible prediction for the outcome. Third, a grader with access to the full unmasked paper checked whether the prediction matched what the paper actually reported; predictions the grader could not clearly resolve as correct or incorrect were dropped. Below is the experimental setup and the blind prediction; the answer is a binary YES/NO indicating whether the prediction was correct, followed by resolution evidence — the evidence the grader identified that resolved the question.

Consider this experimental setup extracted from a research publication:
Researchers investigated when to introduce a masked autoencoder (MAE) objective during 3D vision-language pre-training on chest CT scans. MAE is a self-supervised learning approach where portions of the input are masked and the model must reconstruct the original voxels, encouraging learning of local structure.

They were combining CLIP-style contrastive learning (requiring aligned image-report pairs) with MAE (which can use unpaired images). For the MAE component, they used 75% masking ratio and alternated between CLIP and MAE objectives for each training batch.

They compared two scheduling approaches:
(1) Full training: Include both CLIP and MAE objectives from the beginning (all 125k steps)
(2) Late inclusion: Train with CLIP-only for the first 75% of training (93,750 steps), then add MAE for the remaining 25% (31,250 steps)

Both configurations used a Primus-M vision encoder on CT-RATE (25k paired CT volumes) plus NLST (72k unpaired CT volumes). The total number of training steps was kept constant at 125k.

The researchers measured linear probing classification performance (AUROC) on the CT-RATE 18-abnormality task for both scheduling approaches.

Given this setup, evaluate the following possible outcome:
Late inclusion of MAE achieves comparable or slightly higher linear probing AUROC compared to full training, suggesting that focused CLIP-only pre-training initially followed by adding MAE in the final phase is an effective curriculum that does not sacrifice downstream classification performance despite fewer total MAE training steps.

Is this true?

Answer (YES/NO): YES